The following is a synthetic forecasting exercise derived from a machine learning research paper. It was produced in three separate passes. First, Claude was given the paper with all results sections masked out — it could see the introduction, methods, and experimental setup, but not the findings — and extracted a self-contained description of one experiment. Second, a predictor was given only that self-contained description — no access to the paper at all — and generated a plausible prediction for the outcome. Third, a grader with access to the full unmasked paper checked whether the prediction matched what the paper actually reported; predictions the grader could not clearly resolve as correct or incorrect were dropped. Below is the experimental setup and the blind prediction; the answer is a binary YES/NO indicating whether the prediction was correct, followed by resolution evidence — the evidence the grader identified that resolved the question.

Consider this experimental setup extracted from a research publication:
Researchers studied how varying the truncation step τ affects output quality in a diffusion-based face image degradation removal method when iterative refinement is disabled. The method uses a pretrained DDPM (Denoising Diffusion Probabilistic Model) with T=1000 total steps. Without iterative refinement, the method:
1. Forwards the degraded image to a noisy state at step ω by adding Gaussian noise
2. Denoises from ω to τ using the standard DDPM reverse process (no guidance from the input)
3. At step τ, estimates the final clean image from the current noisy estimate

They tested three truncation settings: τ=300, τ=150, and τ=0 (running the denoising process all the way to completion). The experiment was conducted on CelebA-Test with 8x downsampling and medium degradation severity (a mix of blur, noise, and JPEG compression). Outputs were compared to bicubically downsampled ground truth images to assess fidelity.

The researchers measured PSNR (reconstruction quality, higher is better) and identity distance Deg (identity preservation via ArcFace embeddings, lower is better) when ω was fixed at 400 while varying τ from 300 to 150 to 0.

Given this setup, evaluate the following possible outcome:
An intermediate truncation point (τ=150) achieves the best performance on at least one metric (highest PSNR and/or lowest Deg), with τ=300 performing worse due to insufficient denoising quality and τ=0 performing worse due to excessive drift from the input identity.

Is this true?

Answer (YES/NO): NO